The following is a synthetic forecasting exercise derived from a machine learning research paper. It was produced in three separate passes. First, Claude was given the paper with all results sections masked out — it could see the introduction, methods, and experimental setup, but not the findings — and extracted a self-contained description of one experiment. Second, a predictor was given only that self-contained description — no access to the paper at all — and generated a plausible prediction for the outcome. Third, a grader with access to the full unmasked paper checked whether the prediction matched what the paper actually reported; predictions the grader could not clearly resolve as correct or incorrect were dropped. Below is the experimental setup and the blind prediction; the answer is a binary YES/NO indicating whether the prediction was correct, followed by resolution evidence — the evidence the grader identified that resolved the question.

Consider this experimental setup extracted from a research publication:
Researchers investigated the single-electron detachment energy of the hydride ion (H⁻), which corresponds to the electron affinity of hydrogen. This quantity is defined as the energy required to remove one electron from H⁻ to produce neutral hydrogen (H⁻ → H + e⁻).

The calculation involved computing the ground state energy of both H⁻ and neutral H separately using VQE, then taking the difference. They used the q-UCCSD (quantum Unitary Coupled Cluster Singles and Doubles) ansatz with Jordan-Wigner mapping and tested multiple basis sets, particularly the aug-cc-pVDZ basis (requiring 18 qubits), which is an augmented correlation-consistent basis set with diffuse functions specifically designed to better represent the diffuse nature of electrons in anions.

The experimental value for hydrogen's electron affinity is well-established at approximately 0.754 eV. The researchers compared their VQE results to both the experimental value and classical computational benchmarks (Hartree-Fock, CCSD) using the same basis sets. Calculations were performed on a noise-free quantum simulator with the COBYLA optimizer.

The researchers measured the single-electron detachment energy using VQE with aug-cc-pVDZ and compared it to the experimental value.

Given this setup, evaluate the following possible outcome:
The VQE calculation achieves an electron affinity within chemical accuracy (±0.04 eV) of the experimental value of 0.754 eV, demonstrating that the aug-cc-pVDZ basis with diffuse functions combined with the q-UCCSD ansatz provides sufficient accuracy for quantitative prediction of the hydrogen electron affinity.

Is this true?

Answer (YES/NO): NO